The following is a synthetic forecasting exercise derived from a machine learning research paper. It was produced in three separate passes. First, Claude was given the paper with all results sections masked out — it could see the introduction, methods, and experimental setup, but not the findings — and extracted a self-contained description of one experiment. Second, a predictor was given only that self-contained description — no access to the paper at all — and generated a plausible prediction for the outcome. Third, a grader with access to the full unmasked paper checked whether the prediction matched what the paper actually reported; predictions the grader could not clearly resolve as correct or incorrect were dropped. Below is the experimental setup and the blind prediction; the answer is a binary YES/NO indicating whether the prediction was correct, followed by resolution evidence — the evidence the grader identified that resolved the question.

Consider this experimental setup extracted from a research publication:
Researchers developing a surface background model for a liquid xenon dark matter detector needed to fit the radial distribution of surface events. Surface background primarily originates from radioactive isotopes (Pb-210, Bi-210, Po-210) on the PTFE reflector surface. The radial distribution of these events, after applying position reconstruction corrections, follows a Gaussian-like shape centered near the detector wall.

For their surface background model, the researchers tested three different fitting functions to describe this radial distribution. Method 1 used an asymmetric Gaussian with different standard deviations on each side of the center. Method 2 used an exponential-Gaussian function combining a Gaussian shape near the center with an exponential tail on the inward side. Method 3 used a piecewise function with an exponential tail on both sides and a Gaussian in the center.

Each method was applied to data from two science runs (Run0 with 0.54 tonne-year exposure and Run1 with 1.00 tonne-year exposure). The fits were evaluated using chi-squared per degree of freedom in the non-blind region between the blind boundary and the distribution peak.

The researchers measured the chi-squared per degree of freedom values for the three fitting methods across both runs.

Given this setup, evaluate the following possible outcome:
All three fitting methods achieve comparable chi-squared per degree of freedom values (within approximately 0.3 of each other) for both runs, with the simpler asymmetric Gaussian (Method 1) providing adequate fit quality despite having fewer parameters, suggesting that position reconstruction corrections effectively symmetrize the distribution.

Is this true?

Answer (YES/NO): NO